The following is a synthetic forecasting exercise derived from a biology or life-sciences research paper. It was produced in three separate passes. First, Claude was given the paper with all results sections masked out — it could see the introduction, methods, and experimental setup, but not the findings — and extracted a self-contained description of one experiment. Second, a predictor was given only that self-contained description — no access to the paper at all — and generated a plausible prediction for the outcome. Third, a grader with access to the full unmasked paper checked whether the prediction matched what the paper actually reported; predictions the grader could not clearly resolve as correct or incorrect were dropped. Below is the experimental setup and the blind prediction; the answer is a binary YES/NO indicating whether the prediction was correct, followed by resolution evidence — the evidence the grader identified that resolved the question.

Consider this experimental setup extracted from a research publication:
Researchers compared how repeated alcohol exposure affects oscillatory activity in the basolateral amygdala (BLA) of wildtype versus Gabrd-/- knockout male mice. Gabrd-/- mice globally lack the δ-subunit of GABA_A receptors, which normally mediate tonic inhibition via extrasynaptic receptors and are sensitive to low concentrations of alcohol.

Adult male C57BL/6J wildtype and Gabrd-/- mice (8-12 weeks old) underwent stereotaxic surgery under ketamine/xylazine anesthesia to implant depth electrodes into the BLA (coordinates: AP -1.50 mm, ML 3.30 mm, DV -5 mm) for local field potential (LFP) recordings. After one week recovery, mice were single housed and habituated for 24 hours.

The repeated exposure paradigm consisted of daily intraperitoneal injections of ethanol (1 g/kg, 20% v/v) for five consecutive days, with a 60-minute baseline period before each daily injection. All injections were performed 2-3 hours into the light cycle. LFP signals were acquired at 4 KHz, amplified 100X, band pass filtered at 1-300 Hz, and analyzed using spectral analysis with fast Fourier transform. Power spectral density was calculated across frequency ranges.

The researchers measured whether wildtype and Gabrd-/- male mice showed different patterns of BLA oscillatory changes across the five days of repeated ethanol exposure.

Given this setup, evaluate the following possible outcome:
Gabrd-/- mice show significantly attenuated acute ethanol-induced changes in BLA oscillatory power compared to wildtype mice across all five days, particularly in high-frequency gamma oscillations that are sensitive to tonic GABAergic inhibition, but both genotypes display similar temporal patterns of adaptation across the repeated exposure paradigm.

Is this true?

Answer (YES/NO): NO